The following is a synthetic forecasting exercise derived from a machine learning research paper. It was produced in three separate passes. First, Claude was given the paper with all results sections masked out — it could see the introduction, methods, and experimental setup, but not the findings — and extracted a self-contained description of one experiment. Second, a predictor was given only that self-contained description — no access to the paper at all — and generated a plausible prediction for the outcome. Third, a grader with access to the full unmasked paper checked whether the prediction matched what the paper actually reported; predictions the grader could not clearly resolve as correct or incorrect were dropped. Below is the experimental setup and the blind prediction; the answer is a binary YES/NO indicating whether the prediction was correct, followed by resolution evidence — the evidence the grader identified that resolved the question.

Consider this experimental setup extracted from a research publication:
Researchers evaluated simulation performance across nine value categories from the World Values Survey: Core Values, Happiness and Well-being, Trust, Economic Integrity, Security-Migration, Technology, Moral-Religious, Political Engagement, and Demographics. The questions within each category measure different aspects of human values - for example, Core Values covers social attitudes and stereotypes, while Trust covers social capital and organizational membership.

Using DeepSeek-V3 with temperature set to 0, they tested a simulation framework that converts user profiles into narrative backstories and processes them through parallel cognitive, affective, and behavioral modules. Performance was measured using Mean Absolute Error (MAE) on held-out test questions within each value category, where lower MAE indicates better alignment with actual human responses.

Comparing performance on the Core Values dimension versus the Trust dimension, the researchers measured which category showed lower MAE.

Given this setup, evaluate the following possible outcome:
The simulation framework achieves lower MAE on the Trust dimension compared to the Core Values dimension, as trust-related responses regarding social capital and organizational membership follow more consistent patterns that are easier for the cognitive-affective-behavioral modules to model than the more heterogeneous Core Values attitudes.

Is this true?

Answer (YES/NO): YES